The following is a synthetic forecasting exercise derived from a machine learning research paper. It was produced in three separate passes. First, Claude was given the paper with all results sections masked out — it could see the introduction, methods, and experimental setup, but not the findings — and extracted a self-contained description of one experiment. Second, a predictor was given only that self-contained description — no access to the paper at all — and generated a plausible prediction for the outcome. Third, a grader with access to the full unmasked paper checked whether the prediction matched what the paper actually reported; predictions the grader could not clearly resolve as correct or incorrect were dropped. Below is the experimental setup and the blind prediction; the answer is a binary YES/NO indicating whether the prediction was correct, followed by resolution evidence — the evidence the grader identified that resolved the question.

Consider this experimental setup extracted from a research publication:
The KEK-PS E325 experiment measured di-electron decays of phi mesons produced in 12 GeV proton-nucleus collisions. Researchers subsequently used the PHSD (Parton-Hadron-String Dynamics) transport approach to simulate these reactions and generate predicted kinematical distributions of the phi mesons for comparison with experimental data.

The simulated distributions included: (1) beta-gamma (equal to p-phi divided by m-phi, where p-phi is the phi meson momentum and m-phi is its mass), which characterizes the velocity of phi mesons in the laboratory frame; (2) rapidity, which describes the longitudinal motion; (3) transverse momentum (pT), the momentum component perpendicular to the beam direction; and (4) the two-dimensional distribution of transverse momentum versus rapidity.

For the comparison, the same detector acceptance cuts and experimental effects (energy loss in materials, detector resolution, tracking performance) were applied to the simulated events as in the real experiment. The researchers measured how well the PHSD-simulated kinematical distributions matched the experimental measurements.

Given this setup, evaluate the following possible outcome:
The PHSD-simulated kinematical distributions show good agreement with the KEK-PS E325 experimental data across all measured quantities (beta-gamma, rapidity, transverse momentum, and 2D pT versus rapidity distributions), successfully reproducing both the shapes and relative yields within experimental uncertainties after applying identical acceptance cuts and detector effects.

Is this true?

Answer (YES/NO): YES